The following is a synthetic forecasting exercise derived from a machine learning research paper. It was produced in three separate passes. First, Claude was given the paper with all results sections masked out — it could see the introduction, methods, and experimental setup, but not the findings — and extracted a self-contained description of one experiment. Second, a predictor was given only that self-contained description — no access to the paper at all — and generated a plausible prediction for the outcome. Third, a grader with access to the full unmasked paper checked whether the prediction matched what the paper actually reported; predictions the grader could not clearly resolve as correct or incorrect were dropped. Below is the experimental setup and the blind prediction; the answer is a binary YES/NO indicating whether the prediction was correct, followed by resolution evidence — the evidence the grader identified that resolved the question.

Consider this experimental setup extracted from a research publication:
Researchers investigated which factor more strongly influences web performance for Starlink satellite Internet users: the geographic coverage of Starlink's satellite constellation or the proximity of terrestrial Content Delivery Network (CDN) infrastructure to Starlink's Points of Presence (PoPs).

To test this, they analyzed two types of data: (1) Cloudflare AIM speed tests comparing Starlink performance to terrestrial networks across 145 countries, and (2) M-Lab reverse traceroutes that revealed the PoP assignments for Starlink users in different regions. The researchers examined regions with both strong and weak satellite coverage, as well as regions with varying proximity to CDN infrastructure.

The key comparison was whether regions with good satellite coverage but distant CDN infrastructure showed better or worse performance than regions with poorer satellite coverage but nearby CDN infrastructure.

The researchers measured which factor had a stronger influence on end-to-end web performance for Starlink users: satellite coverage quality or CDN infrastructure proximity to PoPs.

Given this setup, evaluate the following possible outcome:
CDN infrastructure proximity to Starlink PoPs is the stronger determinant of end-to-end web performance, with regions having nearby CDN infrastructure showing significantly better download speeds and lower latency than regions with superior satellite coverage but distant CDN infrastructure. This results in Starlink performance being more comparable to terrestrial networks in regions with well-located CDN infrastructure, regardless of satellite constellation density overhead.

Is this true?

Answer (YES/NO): YES